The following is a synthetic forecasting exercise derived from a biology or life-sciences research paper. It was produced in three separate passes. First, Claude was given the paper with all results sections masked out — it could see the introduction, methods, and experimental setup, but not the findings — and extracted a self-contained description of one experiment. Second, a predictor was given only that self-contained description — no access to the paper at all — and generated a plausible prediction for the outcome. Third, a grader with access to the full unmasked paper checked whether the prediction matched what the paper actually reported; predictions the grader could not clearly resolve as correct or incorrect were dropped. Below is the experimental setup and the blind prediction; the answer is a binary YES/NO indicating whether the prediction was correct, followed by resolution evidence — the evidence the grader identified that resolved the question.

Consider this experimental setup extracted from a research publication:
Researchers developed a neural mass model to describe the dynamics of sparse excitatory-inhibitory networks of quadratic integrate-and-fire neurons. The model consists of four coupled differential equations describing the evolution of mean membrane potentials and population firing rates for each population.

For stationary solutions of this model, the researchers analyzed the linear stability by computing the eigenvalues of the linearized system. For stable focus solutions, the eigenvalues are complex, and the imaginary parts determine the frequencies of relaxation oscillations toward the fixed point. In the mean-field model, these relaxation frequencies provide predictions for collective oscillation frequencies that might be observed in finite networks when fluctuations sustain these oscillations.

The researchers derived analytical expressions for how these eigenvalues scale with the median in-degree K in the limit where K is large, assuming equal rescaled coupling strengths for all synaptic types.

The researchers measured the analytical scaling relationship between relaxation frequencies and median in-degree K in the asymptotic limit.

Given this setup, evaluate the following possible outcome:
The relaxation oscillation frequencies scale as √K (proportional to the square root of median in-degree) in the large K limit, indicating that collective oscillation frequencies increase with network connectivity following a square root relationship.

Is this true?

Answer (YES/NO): NO